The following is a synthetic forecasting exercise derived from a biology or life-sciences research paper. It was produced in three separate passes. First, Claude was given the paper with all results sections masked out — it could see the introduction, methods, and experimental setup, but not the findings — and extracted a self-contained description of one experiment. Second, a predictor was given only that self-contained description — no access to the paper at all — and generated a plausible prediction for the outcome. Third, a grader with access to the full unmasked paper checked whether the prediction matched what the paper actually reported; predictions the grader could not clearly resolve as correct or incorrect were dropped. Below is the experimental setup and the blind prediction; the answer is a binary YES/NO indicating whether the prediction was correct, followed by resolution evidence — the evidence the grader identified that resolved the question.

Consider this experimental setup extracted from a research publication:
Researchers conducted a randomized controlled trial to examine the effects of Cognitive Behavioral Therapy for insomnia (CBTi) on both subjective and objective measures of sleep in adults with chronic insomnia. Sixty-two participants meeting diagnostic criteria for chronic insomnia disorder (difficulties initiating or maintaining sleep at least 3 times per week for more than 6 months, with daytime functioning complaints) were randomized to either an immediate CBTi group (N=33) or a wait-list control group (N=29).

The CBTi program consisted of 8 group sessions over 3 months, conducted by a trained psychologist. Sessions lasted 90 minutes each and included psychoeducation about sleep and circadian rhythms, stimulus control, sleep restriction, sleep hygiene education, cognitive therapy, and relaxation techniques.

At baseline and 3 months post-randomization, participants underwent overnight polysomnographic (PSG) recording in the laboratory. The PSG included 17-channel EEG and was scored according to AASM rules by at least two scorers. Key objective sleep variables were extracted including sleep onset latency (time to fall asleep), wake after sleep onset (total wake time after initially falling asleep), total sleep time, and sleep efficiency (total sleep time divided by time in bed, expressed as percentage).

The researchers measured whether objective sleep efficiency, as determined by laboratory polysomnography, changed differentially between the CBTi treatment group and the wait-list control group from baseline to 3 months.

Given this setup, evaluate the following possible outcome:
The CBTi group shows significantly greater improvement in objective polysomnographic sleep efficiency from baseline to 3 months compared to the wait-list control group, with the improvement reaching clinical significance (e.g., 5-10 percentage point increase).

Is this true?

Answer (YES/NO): NO